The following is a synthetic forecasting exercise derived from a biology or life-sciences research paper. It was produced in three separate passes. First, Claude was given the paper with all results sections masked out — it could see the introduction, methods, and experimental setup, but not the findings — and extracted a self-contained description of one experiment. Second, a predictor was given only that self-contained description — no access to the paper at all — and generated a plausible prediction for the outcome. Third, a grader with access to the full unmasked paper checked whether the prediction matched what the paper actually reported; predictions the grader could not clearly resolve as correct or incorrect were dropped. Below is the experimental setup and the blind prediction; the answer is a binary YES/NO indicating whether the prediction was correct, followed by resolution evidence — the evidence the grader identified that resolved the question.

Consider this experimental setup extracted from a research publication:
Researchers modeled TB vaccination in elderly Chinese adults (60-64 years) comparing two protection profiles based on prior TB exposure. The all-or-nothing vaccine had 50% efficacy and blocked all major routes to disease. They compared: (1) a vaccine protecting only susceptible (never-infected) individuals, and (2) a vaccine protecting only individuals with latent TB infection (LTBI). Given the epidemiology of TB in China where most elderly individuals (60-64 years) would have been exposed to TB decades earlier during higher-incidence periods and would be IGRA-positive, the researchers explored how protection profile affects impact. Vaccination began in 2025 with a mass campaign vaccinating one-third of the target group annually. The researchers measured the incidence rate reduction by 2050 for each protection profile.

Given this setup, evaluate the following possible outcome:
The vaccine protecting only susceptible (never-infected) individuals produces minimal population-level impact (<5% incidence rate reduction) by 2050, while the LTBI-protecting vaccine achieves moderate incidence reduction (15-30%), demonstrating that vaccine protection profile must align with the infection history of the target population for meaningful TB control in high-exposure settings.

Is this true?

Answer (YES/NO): NO